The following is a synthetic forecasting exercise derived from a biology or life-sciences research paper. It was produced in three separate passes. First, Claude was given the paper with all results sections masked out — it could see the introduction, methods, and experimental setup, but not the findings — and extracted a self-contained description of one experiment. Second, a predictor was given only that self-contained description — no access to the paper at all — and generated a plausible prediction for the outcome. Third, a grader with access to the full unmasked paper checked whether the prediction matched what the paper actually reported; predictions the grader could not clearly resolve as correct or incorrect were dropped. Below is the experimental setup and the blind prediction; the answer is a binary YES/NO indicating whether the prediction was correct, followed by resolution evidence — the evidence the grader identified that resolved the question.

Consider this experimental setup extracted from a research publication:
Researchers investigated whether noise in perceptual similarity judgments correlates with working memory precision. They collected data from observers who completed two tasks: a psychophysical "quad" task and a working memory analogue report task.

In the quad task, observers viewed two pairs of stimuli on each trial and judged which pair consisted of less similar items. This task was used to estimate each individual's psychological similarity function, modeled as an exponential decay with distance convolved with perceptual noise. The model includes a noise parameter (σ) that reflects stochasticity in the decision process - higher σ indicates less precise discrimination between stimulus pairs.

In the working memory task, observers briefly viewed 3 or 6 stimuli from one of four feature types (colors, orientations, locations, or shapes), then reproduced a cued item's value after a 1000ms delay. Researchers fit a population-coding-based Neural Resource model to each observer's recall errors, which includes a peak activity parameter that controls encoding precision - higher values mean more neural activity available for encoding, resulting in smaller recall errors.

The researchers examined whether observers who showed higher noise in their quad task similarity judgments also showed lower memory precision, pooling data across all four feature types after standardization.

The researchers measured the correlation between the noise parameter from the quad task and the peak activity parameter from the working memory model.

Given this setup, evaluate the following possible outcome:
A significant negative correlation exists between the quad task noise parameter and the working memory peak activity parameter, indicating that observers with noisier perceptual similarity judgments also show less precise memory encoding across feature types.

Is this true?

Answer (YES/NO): YES